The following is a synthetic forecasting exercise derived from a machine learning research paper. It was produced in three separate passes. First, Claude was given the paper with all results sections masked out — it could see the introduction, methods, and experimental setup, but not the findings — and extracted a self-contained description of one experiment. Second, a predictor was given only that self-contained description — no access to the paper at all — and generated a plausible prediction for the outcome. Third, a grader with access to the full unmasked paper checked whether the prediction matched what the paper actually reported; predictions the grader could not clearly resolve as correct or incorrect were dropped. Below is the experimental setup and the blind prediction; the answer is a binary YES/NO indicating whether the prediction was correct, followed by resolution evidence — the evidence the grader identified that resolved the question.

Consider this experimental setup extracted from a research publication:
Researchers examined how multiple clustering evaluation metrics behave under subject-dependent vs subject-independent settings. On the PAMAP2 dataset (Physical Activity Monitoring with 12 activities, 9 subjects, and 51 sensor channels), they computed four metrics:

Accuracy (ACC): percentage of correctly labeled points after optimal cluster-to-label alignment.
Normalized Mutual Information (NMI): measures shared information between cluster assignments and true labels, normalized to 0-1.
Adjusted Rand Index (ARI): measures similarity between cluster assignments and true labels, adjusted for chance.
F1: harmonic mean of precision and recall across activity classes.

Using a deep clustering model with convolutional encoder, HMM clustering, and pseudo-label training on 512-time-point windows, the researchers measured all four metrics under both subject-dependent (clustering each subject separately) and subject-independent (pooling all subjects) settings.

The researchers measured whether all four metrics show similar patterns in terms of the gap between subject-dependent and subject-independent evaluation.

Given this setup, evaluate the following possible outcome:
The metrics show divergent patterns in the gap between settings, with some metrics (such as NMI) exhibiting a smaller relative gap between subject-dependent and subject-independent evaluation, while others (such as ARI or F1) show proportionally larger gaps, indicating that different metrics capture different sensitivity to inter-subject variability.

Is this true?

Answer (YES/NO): NO